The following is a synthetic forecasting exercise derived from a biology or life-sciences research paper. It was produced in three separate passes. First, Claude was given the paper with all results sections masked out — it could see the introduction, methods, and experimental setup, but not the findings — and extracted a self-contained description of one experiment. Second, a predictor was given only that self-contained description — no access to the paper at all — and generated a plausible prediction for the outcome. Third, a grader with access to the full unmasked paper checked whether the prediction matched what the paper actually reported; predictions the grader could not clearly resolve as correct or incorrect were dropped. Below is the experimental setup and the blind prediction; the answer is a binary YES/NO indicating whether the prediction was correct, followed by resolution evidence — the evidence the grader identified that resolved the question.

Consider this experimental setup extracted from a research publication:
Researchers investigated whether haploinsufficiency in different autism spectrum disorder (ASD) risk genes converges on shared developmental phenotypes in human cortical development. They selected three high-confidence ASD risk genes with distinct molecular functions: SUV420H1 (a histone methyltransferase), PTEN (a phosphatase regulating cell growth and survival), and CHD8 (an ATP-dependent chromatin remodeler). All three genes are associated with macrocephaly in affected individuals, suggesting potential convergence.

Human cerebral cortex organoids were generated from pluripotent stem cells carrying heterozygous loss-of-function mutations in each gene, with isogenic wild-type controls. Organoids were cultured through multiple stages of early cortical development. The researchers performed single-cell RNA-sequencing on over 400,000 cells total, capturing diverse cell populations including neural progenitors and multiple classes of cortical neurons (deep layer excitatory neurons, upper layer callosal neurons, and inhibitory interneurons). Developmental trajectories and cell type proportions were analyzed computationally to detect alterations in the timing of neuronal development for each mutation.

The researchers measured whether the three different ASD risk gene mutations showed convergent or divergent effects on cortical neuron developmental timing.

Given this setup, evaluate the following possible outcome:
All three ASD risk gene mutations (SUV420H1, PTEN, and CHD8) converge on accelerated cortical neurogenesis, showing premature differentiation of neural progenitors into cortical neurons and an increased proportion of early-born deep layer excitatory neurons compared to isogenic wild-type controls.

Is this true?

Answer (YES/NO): NO